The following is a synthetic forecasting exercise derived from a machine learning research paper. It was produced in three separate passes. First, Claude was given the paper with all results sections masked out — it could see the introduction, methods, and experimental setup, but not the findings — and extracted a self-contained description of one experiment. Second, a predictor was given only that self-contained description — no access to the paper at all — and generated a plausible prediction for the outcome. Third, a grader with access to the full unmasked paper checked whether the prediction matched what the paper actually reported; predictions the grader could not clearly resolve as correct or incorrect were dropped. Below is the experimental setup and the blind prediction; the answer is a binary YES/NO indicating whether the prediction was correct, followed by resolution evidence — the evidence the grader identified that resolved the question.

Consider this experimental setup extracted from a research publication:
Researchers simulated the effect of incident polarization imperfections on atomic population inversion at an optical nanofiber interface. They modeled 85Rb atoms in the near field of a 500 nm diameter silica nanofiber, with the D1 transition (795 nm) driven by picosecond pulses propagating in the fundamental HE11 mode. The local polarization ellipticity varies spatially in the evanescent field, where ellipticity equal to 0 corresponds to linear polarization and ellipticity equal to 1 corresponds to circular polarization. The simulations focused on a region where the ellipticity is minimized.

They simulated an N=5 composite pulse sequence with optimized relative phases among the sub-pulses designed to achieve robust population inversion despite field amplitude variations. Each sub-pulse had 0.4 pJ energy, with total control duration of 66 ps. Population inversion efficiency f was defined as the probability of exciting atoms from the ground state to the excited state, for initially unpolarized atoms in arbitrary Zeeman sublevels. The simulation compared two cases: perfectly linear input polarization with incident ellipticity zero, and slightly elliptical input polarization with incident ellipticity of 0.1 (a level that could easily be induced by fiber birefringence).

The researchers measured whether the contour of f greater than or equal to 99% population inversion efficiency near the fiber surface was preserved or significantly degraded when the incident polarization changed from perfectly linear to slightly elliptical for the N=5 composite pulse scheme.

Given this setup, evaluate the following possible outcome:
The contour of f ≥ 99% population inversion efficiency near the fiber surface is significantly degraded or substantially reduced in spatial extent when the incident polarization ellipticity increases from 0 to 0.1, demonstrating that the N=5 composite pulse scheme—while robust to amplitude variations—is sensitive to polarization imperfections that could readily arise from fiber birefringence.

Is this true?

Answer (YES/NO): NO